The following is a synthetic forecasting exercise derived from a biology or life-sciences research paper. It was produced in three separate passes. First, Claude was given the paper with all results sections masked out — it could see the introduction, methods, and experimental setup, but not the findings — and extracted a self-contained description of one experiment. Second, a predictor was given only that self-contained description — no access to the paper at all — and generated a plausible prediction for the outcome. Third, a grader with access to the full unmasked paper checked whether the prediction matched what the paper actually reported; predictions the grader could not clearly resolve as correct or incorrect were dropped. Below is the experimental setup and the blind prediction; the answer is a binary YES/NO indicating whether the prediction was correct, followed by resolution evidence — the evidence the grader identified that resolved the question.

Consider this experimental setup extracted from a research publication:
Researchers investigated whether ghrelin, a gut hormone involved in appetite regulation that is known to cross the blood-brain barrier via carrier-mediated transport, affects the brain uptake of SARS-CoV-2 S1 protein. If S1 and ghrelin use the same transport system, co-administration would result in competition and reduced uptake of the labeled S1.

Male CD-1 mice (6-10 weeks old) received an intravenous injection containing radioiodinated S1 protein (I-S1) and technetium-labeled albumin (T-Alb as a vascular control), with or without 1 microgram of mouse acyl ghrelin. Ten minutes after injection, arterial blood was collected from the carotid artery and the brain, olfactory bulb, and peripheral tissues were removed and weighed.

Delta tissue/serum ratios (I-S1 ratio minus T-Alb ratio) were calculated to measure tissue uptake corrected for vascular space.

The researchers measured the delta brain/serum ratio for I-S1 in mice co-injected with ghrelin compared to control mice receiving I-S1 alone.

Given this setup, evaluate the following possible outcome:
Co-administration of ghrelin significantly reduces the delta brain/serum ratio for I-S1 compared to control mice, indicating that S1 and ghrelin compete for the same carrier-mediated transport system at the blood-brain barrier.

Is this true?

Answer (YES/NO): NO